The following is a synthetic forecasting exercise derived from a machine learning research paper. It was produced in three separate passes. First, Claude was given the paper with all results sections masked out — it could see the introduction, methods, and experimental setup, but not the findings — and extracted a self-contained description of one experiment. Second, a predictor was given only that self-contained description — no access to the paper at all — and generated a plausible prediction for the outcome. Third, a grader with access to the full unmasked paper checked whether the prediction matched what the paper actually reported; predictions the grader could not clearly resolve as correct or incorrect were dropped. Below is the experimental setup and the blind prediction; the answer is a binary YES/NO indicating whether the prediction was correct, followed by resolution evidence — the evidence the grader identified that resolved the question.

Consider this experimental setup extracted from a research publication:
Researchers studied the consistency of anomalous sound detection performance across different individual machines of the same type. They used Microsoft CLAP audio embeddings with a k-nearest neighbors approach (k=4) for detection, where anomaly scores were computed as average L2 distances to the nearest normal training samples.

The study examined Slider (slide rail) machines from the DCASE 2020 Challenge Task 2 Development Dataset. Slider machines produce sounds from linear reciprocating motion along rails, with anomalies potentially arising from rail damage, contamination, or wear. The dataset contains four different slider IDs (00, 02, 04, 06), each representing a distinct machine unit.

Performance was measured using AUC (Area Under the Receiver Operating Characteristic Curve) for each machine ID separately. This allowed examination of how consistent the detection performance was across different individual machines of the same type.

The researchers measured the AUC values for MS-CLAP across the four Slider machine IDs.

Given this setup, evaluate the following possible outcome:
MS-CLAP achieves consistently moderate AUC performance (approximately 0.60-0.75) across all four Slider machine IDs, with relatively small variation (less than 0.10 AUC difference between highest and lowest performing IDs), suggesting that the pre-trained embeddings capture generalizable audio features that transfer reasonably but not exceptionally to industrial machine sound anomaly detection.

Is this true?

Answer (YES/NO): NO